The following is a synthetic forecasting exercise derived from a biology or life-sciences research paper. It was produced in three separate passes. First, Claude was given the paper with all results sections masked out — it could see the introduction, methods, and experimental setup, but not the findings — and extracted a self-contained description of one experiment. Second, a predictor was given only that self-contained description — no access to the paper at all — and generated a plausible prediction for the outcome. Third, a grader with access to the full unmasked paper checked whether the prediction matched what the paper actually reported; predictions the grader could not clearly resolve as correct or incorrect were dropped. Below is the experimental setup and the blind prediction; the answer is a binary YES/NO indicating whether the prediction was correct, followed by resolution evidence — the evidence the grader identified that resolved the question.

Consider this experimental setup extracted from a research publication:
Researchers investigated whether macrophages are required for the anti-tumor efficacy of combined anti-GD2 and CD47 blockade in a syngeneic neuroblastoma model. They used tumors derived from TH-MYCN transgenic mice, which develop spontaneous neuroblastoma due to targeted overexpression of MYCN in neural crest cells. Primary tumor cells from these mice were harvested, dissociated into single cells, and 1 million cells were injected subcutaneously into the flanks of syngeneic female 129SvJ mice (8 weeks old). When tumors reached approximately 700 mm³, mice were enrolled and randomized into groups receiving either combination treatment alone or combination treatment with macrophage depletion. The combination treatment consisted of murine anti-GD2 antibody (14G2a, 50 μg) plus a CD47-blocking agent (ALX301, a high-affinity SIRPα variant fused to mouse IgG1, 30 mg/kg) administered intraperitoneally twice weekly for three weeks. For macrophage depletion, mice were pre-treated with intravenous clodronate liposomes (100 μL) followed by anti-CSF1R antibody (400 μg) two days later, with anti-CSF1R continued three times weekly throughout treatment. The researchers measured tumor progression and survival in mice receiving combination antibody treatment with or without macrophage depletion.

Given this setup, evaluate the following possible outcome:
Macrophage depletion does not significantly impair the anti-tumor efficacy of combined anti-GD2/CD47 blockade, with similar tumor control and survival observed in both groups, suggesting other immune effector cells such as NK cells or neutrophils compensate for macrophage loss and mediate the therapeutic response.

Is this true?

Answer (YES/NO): NO